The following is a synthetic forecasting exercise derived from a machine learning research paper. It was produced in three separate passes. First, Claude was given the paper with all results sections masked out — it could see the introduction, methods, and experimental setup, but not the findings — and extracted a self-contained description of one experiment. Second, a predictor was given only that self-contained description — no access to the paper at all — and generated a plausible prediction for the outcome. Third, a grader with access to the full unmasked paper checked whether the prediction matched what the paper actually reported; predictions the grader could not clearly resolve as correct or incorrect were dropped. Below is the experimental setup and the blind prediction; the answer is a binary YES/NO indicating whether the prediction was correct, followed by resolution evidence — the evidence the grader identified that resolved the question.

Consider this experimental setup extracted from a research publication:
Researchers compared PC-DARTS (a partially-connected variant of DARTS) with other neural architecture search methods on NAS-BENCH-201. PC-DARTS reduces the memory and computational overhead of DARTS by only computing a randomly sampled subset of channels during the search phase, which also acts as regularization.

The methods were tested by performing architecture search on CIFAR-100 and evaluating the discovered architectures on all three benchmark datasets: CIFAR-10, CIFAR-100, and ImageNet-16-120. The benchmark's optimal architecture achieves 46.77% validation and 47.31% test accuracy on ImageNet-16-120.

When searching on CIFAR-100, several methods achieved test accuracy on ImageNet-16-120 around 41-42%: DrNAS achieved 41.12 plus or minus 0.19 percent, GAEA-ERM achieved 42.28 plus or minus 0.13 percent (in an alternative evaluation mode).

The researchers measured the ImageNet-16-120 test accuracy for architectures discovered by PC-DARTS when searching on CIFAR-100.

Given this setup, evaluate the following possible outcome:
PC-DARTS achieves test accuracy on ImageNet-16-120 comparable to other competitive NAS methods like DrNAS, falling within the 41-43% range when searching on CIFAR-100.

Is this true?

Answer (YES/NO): YES